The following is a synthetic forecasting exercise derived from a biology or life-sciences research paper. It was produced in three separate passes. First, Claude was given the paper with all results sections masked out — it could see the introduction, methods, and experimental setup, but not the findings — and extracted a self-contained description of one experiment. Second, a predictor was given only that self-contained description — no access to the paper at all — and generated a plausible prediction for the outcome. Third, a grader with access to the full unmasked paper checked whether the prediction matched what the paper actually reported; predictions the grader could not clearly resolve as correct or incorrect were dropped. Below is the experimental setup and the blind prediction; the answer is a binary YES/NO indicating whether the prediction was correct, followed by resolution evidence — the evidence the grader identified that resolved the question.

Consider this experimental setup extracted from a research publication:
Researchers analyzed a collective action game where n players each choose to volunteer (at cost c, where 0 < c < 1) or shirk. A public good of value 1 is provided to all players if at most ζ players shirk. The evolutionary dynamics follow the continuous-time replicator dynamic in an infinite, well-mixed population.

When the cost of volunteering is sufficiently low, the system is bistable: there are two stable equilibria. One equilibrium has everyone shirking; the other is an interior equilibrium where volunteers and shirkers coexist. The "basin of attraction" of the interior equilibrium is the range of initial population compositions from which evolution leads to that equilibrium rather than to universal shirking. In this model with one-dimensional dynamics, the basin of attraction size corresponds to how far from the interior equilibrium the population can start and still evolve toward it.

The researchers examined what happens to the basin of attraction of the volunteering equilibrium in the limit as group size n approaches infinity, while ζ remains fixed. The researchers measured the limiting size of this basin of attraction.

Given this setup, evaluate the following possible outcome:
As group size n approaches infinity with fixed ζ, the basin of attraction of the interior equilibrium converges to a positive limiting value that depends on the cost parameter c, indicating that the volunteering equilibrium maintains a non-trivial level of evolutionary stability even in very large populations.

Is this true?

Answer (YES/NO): NO